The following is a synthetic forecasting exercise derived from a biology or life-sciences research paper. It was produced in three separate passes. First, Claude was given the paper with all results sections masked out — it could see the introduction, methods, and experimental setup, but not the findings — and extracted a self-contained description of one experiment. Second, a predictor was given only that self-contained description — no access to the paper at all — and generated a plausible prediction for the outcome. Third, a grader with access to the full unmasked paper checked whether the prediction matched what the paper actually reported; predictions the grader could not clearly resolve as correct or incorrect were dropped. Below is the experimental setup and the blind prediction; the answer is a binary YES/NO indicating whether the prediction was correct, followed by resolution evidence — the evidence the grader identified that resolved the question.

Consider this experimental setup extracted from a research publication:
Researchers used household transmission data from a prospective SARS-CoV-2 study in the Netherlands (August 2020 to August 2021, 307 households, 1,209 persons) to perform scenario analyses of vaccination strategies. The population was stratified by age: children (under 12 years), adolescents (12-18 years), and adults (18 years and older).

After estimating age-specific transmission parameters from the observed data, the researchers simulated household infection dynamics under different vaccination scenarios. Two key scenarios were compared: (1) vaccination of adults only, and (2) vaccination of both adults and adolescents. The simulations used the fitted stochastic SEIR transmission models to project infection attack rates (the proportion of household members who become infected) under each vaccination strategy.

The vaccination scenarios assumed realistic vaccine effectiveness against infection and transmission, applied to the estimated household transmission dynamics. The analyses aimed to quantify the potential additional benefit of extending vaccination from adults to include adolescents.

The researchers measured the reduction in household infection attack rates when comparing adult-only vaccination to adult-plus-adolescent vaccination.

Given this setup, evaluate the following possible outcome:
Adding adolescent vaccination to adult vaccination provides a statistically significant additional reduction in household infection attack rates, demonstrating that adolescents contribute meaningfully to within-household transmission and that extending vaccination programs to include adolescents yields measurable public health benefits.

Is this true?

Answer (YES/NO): NO